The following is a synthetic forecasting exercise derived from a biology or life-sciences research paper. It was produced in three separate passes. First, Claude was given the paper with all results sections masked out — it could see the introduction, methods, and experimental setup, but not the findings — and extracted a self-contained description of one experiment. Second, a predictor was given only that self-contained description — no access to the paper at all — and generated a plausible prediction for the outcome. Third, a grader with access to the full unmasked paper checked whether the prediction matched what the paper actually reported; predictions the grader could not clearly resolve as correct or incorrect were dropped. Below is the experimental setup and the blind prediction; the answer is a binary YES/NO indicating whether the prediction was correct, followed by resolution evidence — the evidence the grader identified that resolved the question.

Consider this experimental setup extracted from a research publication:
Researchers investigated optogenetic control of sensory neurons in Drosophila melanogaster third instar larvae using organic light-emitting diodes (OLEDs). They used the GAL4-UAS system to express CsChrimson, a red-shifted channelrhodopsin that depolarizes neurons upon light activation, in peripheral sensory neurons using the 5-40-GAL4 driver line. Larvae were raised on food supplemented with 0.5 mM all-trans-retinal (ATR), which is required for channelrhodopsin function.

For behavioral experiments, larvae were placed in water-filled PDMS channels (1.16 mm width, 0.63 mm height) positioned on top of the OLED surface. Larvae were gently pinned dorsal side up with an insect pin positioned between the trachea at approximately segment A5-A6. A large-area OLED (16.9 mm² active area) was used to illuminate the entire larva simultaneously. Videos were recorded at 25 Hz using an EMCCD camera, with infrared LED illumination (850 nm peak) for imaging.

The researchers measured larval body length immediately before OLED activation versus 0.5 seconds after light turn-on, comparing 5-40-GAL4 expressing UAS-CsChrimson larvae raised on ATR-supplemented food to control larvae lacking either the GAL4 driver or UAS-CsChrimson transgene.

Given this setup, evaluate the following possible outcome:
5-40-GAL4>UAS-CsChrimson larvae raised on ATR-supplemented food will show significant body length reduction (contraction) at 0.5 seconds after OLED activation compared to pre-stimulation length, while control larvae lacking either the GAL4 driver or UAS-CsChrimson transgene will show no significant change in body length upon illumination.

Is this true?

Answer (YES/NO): YES